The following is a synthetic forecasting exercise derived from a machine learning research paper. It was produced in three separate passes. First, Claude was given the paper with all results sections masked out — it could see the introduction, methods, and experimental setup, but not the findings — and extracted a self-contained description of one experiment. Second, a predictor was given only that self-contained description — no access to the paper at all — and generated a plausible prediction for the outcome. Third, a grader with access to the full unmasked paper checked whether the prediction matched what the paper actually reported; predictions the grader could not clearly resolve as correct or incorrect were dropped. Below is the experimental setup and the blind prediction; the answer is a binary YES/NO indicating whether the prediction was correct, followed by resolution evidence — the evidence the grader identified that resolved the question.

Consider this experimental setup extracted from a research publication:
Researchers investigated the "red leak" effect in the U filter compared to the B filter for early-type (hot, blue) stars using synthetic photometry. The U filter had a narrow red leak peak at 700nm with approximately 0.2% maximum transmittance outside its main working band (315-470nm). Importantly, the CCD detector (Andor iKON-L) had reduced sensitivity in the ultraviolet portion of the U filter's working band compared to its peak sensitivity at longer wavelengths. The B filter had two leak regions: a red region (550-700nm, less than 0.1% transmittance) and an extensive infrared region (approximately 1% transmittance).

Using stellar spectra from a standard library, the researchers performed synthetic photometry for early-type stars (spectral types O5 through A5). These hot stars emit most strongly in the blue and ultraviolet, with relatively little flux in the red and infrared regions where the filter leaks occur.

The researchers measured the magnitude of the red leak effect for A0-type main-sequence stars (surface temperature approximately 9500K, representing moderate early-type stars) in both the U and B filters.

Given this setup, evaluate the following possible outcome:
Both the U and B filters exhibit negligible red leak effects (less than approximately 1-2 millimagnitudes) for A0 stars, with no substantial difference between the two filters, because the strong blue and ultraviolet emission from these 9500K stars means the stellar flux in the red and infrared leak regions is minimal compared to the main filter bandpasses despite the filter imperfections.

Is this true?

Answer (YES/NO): NO